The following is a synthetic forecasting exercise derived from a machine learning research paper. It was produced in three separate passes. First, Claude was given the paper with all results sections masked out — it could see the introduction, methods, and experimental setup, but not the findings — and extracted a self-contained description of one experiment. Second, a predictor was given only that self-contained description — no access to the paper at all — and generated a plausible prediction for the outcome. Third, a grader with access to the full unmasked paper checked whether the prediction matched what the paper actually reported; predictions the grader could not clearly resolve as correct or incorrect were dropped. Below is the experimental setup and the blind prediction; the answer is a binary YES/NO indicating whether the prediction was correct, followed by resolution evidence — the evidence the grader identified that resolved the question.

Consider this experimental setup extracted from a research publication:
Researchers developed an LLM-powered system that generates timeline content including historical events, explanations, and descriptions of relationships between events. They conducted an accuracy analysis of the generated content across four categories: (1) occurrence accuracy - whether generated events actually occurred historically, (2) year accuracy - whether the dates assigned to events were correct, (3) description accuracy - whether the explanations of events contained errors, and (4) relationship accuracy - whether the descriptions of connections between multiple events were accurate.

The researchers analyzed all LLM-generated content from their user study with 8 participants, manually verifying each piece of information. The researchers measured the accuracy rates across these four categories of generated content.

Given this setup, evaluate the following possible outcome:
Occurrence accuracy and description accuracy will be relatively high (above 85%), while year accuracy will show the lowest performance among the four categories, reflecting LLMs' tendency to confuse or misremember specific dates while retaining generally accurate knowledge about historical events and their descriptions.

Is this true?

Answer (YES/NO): NO